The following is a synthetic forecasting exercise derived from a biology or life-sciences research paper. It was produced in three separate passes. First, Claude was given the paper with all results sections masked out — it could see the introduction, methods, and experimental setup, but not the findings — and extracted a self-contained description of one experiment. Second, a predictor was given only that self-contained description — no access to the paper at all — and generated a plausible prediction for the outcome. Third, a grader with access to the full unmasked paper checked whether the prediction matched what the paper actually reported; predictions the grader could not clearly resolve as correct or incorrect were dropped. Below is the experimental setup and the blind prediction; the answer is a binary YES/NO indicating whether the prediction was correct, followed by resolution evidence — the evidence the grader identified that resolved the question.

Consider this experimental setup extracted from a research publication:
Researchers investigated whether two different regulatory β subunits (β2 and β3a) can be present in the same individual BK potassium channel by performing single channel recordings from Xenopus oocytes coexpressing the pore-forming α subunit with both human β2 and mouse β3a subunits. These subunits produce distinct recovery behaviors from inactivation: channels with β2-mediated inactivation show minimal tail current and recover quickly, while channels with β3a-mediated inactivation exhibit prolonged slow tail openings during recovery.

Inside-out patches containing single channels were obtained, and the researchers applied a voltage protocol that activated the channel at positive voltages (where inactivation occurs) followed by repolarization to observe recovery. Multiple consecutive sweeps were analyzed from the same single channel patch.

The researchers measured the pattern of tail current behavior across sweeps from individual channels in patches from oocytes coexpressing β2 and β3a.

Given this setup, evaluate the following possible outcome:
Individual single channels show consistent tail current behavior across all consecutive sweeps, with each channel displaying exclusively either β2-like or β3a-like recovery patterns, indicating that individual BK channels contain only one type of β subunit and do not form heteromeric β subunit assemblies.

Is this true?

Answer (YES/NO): NO